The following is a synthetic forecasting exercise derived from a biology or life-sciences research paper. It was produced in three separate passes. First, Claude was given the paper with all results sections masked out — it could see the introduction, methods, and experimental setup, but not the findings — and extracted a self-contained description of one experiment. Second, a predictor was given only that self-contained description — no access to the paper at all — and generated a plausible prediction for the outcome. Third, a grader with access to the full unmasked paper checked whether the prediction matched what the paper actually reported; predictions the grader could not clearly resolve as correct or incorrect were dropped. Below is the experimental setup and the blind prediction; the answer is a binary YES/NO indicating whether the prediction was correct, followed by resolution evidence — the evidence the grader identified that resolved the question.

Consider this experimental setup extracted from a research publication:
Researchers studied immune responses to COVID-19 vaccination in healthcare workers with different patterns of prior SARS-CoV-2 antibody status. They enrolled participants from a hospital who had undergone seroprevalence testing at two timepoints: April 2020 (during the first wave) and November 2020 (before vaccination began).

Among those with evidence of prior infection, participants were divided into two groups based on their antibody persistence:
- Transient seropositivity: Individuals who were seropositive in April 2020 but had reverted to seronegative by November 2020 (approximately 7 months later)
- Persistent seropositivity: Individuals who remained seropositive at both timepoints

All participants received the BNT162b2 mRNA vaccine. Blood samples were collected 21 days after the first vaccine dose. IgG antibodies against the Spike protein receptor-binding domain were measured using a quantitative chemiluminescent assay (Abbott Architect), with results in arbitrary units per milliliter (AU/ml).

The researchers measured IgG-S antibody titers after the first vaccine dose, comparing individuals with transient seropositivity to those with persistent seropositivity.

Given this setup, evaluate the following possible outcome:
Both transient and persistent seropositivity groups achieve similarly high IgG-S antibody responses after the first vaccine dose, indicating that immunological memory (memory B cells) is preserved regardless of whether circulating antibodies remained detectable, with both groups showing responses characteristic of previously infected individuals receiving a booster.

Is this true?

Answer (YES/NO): NO